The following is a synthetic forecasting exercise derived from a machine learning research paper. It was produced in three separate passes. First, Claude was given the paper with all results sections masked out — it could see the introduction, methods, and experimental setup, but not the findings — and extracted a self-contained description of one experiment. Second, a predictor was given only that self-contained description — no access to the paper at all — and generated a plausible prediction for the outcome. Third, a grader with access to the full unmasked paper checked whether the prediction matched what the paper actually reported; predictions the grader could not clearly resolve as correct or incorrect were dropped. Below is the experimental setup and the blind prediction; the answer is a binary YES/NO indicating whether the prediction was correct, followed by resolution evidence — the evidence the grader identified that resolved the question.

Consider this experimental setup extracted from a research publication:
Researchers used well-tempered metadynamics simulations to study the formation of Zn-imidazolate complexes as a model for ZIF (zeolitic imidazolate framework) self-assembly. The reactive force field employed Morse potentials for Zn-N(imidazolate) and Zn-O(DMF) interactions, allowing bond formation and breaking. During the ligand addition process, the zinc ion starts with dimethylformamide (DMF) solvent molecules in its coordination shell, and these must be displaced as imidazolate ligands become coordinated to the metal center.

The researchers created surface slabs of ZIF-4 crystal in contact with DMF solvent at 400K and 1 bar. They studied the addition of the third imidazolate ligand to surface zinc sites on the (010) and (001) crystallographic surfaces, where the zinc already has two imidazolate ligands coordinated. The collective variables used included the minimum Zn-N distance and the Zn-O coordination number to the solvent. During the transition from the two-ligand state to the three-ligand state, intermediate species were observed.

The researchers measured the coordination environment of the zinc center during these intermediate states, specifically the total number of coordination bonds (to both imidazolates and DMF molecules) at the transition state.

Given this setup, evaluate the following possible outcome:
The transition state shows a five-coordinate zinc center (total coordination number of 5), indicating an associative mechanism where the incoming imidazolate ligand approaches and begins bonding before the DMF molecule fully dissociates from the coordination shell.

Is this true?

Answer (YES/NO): YES